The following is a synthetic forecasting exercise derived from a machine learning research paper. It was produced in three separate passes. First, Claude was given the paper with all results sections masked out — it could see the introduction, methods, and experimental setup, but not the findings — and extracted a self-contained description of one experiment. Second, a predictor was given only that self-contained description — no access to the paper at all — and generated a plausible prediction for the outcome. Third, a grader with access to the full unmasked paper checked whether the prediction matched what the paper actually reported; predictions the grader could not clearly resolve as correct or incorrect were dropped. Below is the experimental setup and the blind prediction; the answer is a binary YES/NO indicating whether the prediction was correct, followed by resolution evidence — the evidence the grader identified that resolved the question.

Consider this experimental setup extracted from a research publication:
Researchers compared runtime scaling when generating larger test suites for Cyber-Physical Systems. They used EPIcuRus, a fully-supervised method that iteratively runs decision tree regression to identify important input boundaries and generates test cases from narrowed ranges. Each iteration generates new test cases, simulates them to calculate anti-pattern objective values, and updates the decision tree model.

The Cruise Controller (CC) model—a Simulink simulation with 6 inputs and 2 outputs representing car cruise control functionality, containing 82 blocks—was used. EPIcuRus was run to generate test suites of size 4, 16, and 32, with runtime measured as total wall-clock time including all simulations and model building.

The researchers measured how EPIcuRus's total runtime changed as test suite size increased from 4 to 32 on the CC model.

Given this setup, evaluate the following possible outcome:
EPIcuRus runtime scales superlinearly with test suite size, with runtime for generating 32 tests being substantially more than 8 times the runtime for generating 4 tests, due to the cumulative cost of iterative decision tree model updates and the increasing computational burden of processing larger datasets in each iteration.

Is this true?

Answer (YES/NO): YES